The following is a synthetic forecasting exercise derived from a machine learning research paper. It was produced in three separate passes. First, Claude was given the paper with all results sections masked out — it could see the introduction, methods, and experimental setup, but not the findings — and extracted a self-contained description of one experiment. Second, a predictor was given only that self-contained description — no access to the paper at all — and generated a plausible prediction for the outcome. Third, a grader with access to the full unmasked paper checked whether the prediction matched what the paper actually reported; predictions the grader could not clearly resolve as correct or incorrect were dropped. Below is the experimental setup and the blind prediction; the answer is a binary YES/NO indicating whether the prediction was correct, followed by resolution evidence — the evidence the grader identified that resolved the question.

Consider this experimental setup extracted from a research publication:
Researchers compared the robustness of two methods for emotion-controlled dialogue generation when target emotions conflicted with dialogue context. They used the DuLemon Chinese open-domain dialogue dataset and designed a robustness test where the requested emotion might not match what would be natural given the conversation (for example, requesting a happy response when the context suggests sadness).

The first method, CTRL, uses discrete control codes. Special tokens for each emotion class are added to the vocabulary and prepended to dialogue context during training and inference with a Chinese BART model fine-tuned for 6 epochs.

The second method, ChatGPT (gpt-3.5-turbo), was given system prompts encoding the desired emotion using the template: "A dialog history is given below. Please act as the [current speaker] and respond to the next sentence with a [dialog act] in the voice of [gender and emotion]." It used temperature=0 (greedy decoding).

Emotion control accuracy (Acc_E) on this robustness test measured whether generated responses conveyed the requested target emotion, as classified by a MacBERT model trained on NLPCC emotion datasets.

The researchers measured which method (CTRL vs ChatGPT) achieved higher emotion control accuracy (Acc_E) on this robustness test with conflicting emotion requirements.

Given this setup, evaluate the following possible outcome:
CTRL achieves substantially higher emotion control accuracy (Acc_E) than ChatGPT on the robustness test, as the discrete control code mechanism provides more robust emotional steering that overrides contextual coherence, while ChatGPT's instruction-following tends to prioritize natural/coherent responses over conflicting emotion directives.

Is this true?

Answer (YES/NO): YES